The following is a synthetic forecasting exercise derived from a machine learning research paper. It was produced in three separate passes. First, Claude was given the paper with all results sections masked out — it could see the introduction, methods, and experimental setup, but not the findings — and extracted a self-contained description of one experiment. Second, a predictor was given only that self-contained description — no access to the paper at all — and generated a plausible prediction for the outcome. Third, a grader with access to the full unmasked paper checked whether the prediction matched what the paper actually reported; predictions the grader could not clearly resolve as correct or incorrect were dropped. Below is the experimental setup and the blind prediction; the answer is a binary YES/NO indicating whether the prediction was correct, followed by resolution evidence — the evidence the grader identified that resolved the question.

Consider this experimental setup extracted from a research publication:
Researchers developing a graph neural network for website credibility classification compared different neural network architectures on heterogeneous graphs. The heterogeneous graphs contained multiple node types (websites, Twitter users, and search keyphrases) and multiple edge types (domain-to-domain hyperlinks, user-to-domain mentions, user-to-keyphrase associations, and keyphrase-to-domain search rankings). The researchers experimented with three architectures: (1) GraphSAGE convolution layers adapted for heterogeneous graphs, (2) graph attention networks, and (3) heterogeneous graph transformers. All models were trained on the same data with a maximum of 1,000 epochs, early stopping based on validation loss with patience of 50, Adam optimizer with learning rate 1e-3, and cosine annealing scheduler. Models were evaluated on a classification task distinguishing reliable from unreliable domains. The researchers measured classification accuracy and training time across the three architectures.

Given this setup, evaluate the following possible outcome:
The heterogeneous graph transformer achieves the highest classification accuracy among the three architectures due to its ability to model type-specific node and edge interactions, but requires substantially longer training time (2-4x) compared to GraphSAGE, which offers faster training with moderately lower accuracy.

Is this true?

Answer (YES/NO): NO